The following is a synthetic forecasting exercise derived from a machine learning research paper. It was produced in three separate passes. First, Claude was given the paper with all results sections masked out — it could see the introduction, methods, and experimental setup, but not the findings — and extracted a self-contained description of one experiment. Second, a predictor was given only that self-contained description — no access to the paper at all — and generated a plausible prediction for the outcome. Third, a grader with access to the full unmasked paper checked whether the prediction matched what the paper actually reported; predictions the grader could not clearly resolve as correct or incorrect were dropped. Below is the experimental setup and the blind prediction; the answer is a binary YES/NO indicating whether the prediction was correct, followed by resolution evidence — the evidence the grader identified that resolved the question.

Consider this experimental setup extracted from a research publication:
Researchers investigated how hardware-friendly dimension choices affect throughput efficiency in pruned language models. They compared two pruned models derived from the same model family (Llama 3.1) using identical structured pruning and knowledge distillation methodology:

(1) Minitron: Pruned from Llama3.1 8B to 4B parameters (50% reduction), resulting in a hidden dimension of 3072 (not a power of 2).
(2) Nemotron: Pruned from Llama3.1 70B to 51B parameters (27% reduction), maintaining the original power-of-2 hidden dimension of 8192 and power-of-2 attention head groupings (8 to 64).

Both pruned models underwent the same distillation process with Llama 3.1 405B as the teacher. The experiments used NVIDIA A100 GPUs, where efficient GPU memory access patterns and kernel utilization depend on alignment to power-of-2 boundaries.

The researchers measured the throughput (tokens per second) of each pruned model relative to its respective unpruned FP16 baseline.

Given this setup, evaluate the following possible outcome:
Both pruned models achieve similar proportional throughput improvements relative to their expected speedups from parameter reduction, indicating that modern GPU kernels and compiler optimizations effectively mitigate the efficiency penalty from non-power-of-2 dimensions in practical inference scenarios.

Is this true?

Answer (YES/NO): NO